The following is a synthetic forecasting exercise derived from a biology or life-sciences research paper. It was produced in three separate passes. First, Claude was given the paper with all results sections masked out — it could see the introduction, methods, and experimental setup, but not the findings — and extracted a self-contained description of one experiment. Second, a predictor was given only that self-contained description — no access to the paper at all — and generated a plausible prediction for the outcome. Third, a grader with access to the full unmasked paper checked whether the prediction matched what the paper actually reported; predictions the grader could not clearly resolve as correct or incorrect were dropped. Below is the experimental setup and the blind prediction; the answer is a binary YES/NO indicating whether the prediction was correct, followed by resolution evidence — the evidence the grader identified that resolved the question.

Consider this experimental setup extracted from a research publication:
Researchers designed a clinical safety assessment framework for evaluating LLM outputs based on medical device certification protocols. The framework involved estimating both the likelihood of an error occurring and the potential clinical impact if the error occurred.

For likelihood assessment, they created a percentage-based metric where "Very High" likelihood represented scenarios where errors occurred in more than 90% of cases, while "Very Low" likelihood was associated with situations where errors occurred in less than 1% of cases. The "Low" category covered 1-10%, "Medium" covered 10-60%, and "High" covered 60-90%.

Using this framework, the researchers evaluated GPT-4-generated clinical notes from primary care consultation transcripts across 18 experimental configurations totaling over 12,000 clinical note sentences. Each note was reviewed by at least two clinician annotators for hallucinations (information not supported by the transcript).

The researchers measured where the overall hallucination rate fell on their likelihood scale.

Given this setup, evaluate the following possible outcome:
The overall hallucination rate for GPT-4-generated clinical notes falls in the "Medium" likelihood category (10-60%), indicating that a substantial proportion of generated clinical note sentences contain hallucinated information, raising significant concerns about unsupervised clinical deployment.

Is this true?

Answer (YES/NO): NO